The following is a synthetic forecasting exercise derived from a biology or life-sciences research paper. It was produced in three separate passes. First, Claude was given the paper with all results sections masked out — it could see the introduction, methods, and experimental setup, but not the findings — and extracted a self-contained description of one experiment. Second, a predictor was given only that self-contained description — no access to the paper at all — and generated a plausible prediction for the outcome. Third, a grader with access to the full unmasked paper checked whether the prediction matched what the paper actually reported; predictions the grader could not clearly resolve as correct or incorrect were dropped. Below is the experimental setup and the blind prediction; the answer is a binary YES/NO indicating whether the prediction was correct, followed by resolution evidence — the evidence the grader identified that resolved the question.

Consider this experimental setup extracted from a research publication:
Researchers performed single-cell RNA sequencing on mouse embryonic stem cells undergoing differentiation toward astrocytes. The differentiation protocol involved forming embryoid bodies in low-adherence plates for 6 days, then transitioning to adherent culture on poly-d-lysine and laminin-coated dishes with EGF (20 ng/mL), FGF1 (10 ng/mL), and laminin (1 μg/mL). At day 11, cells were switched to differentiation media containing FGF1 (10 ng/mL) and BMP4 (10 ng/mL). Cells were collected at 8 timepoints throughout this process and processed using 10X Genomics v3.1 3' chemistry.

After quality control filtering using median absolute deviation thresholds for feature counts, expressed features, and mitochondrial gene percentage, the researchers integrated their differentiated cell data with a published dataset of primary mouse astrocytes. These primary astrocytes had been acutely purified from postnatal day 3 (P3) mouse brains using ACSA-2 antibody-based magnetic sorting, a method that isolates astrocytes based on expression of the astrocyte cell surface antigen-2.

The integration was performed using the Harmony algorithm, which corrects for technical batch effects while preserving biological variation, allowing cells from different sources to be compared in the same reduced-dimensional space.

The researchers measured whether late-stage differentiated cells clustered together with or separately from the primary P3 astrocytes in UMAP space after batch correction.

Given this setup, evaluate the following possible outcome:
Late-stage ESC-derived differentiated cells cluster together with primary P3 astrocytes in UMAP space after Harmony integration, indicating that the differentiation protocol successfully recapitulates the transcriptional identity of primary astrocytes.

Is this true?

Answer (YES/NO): NO